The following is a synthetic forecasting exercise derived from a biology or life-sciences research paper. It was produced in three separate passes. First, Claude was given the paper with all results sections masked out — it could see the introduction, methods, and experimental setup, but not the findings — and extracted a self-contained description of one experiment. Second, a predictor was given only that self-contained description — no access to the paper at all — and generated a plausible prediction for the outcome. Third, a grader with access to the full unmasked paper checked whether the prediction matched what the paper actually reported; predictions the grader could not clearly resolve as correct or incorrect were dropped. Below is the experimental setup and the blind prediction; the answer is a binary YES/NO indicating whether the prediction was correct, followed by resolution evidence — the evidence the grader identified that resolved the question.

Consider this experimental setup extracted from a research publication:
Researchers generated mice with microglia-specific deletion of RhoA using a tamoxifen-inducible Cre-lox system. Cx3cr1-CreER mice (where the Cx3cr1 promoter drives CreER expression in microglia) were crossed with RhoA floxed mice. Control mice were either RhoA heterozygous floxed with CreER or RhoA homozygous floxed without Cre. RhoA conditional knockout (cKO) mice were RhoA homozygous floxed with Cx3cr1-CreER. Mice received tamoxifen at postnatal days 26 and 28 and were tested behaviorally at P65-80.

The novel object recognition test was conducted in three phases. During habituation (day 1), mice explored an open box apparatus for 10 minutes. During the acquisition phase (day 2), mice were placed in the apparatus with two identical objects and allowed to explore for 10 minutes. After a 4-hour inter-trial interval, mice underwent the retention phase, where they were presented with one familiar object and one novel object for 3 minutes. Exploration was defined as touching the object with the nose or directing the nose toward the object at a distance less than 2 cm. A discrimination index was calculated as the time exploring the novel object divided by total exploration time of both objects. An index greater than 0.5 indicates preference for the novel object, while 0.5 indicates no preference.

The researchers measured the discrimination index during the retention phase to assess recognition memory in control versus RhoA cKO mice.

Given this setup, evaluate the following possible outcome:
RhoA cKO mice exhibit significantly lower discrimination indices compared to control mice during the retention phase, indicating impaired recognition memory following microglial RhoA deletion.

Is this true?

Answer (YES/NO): YES